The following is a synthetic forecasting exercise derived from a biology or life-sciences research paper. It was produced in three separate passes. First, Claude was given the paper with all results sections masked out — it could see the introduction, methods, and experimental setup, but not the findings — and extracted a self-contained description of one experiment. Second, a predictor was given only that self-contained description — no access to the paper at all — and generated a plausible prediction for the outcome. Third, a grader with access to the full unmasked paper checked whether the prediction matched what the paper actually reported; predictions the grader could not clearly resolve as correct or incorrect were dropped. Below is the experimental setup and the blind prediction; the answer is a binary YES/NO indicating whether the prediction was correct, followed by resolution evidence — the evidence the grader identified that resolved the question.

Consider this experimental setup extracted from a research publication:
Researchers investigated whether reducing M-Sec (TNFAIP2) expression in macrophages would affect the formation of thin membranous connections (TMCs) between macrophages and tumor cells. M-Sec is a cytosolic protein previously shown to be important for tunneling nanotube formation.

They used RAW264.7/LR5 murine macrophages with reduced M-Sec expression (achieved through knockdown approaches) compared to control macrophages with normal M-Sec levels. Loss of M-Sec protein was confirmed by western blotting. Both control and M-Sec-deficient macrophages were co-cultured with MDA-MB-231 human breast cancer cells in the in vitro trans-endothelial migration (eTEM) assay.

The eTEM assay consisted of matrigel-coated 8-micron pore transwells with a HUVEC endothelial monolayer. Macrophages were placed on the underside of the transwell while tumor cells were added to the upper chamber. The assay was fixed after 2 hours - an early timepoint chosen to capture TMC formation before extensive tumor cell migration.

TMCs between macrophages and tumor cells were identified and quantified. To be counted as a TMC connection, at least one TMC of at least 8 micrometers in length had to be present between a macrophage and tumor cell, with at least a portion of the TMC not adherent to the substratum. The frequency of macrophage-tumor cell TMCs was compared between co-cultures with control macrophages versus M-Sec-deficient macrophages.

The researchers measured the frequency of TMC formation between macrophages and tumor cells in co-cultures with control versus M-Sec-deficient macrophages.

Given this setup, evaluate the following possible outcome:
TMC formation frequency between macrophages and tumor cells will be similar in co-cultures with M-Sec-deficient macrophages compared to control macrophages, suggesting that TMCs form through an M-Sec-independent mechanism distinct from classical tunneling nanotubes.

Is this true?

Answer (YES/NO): NO